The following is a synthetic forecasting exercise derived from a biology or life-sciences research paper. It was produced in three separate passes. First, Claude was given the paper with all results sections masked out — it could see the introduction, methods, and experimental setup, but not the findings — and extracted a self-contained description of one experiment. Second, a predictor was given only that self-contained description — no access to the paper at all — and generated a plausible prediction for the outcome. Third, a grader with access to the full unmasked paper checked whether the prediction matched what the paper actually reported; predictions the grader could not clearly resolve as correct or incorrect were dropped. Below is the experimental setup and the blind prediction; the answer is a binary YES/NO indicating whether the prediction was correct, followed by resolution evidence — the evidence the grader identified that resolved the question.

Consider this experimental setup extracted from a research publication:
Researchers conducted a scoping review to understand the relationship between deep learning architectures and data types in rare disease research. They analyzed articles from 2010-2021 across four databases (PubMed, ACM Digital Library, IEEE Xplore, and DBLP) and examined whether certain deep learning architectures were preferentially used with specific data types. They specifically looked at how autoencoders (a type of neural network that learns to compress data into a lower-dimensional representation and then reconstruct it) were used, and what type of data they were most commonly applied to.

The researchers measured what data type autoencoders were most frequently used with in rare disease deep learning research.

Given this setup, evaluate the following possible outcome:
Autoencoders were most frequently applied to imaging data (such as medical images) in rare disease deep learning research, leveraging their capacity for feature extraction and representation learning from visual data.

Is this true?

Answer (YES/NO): YES